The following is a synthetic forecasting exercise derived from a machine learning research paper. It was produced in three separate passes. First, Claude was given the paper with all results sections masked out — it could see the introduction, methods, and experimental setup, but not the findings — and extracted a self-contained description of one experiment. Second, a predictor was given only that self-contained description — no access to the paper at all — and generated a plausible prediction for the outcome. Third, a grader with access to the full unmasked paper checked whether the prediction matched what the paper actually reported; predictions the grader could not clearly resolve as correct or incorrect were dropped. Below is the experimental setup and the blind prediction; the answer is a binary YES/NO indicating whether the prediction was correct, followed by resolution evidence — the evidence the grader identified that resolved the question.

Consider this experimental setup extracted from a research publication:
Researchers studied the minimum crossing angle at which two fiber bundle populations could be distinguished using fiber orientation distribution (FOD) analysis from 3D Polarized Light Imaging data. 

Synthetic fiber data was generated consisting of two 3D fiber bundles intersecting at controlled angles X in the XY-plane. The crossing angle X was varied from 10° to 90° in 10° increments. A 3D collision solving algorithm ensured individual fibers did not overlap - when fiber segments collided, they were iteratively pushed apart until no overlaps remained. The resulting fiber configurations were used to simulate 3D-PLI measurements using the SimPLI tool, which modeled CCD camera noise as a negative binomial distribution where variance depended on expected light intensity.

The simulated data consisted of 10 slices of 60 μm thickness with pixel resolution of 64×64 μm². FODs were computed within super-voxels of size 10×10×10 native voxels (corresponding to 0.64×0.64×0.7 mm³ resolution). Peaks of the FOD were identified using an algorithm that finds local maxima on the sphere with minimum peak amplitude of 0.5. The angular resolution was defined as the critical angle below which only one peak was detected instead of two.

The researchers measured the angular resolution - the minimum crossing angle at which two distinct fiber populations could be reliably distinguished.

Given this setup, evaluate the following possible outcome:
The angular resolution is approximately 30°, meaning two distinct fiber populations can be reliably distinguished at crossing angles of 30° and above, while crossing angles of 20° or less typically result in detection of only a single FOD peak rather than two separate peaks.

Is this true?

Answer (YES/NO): NO